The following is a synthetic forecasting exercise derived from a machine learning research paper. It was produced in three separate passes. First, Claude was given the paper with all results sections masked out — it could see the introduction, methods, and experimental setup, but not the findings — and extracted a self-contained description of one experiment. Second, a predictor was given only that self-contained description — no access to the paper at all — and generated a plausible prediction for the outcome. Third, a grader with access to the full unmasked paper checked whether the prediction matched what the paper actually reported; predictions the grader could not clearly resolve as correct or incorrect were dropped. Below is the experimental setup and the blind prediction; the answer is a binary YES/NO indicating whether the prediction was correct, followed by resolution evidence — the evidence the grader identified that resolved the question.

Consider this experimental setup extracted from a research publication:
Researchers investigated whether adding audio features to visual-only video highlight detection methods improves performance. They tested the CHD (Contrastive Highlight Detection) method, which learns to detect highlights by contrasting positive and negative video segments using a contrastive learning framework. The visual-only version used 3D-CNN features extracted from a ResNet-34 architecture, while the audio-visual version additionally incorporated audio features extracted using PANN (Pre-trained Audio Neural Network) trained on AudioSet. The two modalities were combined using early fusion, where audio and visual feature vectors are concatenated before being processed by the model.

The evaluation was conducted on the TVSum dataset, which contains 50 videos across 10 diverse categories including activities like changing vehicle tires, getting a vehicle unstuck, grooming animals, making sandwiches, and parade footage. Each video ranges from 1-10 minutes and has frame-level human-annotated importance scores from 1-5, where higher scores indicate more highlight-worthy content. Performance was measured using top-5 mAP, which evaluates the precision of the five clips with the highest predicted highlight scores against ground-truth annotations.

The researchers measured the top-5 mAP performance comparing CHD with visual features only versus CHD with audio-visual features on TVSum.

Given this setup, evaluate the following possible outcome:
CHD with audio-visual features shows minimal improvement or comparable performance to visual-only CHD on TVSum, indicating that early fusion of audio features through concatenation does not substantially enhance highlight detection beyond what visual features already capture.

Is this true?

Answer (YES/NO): NO